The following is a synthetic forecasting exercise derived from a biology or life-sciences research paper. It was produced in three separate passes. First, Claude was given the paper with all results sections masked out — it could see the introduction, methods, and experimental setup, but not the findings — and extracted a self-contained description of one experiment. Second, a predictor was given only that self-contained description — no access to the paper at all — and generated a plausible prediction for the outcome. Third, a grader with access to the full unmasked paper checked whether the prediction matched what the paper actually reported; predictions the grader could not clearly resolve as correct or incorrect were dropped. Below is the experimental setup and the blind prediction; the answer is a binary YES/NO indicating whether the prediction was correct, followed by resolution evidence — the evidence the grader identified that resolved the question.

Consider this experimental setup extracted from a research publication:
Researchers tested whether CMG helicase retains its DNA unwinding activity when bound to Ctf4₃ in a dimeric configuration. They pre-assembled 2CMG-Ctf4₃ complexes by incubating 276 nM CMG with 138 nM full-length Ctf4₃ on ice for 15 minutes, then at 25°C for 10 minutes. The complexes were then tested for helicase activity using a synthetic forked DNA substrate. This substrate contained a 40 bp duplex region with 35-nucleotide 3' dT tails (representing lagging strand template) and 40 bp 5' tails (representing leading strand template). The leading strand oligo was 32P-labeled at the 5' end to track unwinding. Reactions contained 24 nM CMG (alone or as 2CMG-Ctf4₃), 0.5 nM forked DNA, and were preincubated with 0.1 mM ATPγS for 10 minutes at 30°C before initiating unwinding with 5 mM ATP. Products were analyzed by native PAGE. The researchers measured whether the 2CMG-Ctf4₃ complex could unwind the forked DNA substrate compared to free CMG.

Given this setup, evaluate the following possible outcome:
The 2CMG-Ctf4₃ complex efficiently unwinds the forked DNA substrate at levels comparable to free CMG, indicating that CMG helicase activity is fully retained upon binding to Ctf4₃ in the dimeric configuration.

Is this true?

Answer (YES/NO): YES